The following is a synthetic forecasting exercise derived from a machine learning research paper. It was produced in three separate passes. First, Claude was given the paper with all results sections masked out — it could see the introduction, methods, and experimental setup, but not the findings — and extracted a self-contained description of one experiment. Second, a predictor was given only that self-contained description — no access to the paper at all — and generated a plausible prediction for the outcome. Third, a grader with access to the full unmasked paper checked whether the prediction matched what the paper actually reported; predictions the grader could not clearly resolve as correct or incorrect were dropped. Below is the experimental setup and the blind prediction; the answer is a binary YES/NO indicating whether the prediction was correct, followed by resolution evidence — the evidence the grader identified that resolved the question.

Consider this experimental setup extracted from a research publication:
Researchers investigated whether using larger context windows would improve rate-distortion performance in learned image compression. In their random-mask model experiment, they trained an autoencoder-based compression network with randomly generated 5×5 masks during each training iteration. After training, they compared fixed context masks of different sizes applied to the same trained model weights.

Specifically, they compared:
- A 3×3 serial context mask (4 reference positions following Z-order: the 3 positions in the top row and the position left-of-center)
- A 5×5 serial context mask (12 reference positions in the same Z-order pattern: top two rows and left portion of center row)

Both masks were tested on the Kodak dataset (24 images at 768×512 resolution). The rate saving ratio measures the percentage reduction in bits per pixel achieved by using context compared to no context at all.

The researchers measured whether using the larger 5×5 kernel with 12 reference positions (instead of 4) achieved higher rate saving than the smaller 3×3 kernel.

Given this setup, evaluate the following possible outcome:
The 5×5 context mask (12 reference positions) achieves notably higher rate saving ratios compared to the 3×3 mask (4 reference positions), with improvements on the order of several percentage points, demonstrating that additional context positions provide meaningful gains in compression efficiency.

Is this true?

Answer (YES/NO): NO